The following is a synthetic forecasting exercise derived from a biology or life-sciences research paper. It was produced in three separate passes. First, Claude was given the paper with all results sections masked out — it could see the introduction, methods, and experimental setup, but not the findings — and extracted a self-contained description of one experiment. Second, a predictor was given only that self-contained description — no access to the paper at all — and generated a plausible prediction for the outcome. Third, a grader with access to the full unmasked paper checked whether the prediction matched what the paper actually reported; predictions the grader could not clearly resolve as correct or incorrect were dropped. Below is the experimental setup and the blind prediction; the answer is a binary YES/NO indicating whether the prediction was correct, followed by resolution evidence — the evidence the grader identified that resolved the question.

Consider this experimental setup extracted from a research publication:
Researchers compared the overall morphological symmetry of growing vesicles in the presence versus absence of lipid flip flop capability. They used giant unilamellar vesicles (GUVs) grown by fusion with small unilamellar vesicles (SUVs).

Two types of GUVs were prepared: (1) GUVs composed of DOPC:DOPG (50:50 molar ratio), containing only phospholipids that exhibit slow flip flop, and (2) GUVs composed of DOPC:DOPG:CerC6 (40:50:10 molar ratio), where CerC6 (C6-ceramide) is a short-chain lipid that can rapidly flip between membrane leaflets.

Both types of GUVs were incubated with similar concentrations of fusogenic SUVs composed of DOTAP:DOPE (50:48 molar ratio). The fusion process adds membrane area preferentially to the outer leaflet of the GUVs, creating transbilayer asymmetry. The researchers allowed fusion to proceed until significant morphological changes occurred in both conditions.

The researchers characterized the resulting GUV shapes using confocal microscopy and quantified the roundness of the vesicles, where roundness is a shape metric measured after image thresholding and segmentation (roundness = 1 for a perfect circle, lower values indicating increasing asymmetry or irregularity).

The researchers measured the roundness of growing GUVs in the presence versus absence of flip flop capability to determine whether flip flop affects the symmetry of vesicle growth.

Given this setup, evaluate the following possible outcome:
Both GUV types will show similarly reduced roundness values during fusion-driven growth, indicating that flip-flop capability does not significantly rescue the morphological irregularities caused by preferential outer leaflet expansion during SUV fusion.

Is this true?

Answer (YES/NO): NO